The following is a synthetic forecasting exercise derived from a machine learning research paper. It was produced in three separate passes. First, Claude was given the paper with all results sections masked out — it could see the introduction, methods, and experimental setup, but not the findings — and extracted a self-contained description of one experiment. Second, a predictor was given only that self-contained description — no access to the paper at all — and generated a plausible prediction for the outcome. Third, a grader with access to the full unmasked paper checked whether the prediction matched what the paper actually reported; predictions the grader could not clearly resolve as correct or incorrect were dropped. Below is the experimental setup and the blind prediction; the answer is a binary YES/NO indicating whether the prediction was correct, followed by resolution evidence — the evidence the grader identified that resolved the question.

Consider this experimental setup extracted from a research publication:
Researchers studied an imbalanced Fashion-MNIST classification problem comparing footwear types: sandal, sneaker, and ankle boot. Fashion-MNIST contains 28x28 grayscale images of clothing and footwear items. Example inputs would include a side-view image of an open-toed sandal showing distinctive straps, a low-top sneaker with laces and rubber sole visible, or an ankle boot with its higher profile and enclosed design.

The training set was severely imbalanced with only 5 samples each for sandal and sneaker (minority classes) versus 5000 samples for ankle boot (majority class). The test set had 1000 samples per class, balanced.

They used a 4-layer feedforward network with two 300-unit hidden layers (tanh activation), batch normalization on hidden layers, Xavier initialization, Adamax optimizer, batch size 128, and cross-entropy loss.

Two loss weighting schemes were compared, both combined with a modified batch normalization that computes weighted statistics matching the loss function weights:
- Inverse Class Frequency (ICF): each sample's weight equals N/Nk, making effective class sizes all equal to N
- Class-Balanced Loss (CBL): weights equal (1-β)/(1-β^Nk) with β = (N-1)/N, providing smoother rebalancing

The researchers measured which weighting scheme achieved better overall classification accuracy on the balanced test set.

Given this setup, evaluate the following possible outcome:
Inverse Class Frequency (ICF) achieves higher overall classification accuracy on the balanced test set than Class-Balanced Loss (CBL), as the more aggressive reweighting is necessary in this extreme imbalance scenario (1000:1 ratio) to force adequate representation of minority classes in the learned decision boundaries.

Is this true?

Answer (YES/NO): YES